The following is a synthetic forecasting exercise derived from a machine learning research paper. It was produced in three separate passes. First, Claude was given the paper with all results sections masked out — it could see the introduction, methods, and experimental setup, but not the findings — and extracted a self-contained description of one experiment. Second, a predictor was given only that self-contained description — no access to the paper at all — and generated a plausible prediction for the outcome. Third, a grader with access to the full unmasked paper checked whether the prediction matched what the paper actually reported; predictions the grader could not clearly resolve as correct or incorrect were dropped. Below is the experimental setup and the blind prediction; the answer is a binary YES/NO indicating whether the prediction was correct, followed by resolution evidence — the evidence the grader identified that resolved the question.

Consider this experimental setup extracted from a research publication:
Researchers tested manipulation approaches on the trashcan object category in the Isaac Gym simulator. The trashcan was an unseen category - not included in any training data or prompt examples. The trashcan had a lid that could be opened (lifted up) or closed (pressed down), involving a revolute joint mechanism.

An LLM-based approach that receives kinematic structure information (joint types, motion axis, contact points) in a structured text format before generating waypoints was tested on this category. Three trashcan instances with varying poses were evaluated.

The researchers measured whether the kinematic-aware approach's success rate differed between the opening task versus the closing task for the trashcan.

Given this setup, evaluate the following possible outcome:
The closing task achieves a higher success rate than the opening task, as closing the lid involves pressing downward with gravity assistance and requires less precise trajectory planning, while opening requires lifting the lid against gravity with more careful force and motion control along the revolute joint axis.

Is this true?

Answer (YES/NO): NO